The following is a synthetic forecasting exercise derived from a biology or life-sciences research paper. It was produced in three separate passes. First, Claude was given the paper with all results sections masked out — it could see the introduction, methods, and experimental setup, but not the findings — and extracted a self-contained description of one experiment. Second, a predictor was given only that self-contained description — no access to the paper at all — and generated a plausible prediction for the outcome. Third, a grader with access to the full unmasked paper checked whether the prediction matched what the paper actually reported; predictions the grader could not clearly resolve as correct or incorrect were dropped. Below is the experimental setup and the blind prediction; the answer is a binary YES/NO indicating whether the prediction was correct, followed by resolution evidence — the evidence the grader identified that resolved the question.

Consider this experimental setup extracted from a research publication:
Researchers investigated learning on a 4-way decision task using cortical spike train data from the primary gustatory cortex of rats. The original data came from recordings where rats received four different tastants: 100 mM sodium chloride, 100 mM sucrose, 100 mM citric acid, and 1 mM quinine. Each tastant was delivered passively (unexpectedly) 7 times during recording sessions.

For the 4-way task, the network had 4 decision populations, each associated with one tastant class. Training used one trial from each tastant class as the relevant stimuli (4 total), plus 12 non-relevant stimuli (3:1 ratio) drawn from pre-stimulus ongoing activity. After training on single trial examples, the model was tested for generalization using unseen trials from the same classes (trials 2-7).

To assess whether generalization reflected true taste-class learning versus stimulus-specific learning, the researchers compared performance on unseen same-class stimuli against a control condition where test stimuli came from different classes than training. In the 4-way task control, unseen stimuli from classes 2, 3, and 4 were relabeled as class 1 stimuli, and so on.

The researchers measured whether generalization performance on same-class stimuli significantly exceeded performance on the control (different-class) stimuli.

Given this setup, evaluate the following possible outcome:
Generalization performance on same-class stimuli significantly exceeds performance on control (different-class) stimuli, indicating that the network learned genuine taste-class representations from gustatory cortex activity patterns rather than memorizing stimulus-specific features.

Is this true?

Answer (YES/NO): YES